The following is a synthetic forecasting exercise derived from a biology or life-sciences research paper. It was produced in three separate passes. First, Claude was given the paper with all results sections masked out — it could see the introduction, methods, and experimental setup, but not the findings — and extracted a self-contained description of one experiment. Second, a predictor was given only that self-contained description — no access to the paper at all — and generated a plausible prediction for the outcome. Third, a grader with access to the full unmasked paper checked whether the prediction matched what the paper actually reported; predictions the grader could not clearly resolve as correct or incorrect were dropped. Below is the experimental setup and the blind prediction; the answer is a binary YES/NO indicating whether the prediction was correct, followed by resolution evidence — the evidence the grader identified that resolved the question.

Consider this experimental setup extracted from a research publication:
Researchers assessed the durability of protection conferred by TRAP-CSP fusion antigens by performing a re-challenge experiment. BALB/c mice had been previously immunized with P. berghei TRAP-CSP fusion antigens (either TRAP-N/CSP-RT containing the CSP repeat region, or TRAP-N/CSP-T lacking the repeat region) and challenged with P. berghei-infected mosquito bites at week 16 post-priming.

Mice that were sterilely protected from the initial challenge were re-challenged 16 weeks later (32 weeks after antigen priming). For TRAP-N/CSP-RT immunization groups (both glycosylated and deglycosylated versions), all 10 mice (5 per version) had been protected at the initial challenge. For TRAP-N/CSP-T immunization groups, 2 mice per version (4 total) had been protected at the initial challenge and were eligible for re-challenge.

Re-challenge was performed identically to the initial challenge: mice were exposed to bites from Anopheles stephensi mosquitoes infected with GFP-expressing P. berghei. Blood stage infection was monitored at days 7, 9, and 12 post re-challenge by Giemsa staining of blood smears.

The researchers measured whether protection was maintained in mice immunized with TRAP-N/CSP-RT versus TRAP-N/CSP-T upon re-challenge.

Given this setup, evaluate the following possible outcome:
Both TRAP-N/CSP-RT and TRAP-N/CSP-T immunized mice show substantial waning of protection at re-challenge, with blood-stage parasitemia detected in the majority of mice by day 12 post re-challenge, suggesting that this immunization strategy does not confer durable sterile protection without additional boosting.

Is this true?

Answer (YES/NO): NO